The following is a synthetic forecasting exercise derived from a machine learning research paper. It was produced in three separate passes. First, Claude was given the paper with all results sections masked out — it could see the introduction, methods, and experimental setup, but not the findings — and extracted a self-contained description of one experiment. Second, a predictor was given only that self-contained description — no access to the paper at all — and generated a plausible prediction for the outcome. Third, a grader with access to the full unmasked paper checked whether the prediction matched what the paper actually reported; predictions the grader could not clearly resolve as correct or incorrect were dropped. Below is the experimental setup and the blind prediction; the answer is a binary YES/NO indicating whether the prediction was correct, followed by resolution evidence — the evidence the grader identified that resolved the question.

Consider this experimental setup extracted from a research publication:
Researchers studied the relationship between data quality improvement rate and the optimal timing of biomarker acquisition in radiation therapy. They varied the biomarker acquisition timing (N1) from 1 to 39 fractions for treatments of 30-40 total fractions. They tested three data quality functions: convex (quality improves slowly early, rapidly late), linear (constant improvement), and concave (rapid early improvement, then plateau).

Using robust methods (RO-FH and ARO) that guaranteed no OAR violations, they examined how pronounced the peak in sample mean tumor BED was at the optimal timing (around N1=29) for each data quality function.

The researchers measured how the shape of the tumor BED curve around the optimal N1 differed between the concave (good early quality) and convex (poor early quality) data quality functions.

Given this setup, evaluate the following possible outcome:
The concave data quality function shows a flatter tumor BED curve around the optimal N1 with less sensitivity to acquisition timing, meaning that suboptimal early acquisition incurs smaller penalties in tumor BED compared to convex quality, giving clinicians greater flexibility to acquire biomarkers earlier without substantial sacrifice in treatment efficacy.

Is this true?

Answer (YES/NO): NO